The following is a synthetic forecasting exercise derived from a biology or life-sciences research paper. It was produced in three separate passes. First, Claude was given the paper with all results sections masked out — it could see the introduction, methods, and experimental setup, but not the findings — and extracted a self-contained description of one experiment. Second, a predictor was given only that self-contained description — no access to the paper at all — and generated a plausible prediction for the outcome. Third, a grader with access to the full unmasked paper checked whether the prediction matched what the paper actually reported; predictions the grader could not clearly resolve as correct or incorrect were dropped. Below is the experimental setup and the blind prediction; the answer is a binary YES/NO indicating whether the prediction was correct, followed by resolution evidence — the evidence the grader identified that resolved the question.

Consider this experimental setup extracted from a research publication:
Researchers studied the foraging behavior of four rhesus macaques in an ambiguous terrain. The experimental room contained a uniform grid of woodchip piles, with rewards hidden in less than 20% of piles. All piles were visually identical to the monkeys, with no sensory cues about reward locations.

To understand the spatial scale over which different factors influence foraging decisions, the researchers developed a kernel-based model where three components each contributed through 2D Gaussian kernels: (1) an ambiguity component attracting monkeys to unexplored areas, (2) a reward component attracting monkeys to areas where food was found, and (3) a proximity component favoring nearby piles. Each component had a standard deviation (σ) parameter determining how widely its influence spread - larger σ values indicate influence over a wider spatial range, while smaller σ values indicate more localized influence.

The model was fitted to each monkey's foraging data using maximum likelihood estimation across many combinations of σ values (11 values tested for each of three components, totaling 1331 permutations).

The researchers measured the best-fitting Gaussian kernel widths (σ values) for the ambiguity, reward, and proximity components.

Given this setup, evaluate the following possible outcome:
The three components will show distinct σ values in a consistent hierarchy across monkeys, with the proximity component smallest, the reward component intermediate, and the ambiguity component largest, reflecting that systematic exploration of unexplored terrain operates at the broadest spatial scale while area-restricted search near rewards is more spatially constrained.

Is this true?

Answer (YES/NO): NO